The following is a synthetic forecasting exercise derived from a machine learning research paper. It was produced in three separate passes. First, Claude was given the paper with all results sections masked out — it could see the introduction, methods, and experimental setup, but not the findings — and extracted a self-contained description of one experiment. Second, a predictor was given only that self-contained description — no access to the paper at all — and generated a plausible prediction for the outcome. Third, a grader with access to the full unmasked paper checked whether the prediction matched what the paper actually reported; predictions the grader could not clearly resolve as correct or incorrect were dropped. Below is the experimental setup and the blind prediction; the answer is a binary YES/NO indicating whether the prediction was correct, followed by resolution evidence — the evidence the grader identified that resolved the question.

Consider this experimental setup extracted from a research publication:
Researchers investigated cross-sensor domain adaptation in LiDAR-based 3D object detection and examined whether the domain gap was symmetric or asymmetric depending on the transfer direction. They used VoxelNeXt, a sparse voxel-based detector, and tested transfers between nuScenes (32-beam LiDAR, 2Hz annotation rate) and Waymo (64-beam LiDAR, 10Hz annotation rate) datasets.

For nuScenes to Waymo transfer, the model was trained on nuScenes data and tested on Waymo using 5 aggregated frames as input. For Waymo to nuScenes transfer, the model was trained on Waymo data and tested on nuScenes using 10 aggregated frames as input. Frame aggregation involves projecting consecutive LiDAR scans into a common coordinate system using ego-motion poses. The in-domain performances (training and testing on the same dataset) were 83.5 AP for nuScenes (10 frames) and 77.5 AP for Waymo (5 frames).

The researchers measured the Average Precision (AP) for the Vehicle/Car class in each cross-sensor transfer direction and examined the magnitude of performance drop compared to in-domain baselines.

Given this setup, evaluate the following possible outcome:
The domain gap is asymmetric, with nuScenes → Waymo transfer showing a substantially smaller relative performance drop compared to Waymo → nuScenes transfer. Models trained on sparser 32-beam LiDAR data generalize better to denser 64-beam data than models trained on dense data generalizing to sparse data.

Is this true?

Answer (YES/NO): NO